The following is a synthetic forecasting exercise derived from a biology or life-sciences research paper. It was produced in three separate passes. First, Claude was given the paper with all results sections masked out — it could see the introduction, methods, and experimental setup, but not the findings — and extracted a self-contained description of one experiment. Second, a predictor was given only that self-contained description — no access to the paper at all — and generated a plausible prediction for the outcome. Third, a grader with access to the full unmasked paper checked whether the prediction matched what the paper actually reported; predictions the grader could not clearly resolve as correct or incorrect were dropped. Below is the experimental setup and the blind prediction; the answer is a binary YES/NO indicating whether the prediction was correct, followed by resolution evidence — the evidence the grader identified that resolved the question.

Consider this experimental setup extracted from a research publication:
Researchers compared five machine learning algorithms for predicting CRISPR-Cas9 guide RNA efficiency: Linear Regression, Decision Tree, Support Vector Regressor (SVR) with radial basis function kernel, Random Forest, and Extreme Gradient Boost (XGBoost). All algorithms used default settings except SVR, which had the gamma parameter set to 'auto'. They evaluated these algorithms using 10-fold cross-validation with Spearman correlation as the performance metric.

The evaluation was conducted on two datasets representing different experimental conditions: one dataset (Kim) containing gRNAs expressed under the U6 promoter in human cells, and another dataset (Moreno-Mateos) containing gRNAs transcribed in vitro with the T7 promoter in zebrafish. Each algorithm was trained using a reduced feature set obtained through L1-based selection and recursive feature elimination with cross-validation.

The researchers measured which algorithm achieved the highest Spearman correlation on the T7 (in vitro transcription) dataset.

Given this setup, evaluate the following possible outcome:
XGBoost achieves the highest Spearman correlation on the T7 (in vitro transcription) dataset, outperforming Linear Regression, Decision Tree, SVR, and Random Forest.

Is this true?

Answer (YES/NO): NO